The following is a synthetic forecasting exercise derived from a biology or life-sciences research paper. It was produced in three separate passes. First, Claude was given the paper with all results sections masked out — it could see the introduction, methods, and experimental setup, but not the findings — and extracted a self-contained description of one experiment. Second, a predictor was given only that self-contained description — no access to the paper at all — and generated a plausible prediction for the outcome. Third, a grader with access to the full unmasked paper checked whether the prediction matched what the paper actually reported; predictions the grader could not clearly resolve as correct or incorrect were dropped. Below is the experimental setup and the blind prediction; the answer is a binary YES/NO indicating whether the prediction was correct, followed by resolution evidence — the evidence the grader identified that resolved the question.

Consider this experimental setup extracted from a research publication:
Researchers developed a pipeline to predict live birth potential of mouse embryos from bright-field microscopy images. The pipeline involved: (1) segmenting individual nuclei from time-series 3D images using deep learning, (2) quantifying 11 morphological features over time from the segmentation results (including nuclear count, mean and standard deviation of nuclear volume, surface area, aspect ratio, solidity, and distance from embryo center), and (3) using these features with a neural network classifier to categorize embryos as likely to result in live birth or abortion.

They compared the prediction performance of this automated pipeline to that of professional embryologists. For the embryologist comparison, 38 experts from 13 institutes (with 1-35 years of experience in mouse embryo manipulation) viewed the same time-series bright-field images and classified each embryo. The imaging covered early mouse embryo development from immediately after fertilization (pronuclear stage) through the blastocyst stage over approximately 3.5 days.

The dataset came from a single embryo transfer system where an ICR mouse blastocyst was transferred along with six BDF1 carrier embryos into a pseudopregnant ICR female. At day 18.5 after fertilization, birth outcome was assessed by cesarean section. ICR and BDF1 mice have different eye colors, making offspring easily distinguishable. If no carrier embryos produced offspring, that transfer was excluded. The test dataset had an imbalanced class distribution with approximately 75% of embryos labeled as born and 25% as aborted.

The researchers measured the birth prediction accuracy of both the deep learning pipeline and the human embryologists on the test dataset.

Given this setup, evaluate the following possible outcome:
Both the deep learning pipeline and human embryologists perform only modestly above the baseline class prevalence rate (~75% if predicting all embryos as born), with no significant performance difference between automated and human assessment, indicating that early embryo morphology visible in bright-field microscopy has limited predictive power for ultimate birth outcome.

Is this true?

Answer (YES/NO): NO